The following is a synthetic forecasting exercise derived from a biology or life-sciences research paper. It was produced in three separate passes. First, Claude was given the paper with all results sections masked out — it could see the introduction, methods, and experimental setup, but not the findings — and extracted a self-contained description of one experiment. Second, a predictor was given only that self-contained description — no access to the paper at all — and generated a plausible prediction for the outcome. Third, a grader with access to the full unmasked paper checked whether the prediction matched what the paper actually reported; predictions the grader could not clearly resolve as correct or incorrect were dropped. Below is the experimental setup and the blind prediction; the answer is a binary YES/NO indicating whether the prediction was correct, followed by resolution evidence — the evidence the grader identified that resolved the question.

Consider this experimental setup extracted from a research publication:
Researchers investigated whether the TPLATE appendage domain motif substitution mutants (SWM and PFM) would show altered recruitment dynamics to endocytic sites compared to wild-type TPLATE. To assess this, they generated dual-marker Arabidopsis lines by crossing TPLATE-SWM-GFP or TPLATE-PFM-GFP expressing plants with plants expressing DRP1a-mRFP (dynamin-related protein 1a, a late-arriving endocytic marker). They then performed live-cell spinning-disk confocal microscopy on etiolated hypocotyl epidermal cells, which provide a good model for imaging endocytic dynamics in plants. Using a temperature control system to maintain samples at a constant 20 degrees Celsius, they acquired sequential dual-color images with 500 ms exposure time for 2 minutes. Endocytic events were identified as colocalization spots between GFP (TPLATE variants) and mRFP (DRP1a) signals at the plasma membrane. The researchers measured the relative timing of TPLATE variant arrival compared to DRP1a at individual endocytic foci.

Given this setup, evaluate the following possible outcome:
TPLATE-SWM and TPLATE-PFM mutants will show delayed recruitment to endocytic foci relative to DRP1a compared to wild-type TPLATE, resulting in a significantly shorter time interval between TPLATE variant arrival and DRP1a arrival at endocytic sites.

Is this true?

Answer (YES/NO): NO